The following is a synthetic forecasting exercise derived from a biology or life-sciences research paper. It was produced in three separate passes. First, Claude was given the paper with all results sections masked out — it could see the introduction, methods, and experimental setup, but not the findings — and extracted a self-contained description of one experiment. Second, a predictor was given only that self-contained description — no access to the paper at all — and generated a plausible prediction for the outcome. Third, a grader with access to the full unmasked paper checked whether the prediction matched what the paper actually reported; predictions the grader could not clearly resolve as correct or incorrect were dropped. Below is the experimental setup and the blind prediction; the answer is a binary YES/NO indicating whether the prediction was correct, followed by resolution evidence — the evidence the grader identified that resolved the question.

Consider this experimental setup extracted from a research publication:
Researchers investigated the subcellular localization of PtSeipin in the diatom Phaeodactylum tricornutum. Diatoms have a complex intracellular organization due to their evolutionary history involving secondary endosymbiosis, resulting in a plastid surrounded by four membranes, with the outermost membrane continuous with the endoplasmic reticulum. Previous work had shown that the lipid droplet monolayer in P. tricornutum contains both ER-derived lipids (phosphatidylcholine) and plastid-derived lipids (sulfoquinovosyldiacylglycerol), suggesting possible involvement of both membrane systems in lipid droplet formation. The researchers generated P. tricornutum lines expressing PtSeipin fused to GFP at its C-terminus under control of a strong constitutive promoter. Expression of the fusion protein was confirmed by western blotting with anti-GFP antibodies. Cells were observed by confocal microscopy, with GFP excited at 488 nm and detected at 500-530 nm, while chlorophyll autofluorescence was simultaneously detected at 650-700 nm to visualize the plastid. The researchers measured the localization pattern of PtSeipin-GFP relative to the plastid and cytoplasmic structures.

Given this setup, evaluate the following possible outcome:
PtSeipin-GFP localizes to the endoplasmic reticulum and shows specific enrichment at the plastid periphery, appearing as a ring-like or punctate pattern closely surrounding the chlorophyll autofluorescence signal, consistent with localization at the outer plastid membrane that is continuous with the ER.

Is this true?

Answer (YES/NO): YES